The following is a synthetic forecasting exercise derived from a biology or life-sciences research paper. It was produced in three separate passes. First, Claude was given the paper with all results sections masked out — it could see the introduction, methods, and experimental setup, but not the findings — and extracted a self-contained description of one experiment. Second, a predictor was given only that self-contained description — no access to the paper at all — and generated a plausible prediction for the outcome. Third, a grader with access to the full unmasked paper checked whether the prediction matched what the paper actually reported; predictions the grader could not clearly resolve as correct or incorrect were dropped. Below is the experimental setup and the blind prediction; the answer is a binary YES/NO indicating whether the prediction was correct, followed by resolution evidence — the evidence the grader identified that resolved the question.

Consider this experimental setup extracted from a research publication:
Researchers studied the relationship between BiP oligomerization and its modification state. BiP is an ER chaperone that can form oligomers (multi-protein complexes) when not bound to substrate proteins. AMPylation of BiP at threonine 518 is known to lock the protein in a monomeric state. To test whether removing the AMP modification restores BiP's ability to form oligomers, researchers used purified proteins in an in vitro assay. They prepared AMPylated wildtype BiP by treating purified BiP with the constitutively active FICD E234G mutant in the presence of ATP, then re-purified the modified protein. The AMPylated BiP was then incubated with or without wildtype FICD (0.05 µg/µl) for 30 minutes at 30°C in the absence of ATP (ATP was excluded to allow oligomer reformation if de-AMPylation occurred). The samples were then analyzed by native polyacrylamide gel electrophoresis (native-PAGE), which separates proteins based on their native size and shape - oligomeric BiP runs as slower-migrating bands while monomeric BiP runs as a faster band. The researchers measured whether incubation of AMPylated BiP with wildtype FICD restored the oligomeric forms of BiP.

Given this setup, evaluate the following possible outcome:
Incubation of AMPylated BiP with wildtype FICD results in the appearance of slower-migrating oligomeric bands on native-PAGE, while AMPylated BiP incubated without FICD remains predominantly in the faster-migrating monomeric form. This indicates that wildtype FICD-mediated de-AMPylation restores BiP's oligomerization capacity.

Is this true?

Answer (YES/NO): YES